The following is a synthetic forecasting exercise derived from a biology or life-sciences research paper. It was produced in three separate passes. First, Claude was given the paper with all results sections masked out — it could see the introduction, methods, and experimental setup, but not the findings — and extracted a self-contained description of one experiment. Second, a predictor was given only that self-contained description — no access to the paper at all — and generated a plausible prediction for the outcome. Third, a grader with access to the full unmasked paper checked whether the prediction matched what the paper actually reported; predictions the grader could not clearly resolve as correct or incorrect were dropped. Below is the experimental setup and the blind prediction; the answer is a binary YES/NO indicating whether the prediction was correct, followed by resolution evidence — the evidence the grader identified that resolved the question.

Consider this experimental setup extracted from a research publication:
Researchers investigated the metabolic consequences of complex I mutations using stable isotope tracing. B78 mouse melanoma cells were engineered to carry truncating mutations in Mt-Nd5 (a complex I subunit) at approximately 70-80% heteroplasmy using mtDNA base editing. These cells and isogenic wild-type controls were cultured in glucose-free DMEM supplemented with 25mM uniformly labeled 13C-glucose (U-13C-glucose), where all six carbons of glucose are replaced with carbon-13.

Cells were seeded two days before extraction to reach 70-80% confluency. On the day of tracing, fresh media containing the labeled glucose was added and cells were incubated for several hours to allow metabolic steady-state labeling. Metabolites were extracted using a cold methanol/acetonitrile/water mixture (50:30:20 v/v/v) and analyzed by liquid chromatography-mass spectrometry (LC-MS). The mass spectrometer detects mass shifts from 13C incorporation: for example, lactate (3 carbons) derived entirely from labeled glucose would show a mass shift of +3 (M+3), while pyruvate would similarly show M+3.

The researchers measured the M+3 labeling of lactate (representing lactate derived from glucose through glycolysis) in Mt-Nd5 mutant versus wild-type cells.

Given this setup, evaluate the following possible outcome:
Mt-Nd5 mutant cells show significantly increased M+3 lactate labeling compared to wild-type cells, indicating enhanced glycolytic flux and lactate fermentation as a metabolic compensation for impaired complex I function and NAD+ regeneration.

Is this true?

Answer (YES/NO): YES